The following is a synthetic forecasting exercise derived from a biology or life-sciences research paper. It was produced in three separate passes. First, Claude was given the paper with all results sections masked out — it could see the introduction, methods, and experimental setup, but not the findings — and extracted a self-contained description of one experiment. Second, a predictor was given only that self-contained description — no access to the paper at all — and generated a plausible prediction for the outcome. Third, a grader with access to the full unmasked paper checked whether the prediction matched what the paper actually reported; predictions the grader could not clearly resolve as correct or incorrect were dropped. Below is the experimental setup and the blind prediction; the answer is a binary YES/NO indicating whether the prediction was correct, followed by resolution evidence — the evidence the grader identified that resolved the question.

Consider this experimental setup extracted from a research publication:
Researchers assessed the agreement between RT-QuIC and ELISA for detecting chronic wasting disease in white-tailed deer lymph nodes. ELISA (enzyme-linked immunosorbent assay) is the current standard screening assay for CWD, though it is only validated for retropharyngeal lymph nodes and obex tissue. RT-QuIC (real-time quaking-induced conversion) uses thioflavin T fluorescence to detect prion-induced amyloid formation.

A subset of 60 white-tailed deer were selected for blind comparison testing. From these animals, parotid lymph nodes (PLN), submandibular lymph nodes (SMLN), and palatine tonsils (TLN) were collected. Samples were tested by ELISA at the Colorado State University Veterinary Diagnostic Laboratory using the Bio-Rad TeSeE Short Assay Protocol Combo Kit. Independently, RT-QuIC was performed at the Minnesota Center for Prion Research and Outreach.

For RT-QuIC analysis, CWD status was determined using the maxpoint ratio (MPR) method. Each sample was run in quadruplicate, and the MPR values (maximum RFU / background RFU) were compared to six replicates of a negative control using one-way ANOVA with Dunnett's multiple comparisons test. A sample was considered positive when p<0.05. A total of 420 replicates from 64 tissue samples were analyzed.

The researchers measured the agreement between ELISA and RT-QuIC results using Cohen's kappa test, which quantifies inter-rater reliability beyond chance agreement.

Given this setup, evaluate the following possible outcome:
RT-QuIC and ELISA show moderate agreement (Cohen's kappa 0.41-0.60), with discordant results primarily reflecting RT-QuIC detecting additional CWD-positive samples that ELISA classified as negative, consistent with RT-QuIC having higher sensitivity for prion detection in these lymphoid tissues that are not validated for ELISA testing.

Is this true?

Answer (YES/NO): NO